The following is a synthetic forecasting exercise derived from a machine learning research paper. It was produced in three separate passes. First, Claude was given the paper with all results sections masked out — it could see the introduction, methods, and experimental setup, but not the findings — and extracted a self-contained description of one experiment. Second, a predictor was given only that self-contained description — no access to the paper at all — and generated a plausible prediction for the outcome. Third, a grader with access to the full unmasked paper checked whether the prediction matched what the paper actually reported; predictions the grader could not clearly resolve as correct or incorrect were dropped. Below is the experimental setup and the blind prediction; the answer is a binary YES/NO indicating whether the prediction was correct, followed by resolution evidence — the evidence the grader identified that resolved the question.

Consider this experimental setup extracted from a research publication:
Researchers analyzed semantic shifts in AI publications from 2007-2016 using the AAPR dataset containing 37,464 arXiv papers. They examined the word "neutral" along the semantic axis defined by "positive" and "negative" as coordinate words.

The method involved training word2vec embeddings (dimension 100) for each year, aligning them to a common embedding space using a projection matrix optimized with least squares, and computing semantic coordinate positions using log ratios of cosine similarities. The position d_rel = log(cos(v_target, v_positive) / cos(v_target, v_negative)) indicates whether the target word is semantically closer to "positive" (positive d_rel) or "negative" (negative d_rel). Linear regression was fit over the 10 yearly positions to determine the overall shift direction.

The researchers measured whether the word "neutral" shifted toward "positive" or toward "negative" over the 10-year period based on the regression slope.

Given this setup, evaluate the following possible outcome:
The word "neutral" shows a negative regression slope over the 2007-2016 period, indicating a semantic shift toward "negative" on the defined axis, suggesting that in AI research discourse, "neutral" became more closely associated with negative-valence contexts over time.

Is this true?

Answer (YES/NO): NO